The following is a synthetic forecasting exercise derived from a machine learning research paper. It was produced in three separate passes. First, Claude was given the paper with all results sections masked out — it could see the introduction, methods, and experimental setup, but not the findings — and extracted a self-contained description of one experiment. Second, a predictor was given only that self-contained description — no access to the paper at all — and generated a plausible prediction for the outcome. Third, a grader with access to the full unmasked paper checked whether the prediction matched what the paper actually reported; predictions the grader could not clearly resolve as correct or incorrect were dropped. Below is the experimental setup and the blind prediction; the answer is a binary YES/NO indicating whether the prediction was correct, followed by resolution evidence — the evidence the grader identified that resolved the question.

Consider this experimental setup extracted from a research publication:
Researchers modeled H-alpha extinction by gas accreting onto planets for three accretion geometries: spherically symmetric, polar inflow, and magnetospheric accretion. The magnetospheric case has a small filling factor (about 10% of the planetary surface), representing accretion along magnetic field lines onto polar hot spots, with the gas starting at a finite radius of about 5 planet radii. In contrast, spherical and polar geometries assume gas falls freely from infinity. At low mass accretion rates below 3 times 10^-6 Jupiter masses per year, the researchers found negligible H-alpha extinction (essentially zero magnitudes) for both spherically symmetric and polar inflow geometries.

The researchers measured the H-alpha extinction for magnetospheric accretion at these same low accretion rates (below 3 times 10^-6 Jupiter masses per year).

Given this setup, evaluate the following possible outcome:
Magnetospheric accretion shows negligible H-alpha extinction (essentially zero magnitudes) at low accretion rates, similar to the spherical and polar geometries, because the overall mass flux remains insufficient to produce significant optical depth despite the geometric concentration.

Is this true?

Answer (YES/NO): NO